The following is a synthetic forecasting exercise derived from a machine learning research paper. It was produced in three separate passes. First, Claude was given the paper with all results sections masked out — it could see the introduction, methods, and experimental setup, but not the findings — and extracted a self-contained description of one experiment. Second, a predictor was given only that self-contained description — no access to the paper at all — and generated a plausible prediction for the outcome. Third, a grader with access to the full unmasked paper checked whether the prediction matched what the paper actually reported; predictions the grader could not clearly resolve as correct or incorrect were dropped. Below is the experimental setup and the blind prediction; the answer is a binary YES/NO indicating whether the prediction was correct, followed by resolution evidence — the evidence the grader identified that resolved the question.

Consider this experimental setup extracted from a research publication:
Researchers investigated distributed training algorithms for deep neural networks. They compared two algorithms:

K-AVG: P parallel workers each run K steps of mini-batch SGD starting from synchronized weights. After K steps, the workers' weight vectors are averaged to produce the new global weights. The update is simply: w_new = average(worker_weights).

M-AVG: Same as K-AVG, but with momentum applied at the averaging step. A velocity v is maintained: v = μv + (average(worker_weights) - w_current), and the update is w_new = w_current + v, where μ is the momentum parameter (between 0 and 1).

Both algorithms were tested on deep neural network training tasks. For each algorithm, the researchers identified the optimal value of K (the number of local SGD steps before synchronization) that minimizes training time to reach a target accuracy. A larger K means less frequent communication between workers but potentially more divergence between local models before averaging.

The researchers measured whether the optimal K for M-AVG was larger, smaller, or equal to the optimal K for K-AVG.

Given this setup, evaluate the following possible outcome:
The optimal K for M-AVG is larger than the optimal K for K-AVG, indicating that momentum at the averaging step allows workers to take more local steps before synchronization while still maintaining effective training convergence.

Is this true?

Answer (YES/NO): NO